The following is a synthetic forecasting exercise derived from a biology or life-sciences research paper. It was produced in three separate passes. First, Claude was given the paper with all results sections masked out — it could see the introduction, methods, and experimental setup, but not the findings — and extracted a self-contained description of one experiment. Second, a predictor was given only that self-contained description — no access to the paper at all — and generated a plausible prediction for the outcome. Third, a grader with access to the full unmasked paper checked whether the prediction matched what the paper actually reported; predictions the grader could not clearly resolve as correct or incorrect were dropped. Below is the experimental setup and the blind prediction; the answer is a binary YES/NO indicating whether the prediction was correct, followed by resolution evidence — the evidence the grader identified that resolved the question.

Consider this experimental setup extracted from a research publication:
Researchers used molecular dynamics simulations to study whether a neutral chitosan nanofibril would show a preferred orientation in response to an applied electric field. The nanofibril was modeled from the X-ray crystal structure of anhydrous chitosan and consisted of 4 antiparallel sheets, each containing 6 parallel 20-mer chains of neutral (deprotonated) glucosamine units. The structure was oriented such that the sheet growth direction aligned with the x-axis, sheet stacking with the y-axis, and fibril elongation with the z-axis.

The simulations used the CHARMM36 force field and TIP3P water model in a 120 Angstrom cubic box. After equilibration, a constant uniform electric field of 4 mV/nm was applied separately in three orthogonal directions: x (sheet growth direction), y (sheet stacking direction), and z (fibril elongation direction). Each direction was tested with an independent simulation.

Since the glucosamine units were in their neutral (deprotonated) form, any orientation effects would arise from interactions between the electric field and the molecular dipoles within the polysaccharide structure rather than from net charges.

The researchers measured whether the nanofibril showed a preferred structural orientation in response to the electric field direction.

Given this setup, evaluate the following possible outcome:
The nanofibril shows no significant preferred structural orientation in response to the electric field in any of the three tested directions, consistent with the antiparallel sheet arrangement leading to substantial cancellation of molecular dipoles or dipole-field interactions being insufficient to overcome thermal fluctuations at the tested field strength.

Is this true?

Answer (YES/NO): YES